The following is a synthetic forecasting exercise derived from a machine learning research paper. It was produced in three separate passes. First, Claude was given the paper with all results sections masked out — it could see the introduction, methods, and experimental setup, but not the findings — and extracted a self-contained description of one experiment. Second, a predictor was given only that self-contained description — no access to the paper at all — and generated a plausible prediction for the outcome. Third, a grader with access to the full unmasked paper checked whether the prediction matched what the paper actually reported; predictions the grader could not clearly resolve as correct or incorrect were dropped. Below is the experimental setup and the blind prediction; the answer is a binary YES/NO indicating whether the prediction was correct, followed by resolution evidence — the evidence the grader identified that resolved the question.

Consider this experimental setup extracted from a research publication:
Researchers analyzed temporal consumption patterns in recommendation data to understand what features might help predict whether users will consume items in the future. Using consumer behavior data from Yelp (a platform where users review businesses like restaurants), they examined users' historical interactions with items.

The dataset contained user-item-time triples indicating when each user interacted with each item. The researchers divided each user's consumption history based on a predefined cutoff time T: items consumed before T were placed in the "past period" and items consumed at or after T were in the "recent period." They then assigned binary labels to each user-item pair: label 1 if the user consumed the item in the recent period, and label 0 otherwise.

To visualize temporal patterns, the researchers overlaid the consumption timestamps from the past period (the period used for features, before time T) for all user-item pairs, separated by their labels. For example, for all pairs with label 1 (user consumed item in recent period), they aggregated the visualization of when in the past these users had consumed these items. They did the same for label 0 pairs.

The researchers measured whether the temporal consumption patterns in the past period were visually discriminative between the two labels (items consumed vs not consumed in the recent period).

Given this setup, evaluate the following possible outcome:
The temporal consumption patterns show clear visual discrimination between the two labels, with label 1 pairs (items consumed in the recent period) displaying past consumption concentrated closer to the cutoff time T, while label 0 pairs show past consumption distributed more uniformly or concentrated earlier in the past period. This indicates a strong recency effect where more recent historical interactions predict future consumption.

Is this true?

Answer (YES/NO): YES